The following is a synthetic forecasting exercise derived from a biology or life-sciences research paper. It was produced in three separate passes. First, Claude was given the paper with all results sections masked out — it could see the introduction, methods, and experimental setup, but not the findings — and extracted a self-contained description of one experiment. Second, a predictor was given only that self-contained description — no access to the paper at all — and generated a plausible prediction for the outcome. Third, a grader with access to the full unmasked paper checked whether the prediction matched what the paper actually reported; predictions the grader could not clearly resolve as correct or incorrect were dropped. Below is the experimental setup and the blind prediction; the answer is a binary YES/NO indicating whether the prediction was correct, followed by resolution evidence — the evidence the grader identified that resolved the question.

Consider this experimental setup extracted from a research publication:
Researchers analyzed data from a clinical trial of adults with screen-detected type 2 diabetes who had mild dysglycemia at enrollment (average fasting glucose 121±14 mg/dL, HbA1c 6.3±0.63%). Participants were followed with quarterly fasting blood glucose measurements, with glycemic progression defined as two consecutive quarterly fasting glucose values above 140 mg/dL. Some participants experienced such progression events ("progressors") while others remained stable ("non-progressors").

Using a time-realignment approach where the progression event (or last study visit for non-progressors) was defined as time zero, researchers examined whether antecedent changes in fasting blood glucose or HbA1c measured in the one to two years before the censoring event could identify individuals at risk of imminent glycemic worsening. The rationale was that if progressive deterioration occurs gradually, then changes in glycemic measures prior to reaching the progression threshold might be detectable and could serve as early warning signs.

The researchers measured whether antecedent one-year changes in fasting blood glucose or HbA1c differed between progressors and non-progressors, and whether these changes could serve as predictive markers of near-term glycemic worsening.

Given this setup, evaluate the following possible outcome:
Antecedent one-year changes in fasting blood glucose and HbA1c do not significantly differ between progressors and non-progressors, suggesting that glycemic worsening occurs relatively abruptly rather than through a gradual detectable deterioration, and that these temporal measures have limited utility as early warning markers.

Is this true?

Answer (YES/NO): NO